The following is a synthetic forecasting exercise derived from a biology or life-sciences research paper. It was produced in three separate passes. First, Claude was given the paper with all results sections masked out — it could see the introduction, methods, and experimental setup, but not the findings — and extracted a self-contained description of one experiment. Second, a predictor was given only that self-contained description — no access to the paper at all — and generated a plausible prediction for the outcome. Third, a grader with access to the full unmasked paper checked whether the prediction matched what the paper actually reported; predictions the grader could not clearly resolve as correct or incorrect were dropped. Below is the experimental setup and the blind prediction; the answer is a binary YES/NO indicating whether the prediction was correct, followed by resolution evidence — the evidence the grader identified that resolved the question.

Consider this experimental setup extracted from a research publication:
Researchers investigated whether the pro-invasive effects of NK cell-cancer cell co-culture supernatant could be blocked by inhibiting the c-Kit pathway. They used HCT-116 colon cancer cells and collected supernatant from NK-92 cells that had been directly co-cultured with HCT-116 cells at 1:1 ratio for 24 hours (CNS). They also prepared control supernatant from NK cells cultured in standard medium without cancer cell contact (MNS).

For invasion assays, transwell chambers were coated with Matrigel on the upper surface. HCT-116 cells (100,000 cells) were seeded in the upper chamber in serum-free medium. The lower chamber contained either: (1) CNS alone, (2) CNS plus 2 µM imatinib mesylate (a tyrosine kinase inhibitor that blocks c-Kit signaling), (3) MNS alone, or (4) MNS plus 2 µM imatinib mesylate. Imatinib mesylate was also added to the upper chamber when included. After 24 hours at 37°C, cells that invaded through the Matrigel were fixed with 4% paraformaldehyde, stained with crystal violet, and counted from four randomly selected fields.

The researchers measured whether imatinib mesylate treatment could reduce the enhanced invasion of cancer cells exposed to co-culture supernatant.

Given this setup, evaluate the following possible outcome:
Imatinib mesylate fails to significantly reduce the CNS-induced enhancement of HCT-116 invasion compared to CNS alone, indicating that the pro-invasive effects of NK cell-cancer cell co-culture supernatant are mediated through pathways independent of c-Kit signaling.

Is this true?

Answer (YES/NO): NO